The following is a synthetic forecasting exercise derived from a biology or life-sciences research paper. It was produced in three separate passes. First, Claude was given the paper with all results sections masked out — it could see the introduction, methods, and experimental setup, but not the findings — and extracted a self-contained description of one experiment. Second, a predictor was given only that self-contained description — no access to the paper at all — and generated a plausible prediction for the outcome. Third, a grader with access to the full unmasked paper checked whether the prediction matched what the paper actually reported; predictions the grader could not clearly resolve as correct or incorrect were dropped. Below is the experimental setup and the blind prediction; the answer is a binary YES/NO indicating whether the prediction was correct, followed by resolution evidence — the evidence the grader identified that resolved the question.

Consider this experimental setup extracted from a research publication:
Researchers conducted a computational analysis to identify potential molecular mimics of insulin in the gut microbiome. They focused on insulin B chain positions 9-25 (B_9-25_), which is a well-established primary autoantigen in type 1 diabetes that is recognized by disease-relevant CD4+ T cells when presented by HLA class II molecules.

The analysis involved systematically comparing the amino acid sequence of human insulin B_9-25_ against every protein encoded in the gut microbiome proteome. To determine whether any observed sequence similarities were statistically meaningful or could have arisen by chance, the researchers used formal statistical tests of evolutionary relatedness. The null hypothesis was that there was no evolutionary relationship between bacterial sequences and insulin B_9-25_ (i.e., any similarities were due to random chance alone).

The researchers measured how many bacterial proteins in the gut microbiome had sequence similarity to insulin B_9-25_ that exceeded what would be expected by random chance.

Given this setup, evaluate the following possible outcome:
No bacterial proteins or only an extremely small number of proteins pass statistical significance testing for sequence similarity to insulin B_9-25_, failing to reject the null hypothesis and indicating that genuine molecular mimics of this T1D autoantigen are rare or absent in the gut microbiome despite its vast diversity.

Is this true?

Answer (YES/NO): NO